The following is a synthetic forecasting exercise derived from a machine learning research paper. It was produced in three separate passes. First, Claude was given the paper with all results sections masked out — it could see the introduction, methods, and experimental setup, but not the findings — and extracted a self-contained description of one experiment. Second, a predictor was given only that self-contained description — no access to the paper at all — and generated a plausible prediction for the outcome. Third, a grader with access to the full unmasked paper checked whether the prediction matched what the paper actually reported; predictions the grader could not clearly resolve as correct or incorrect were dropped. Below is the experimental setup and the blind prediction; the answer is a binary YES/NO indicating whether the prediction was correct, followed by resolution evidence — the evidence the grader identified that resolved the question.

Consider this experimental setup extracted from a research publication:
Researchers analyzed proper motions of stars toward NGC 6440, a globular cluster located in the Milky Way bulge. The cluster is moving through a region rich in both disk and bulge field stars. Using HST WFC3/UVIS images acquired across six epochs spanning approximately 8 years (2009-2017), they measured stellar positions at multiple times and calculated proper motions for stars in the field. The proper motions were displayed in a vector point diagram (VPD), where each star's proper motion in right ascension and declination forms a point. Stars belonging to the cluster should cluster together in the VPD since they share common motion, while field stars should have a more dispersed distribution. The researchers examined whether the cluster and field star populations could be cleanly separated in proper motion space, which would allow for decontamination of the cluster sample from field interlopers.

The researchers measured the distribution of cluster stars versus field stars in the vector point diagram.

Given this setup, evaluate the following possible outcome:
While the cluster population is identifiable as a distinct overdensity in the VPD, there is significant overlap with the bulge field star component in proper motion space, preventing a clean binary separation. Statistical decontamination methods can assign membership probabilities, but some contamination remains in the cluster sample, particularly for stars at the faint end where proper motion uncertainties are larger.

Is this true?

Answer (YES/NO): YES